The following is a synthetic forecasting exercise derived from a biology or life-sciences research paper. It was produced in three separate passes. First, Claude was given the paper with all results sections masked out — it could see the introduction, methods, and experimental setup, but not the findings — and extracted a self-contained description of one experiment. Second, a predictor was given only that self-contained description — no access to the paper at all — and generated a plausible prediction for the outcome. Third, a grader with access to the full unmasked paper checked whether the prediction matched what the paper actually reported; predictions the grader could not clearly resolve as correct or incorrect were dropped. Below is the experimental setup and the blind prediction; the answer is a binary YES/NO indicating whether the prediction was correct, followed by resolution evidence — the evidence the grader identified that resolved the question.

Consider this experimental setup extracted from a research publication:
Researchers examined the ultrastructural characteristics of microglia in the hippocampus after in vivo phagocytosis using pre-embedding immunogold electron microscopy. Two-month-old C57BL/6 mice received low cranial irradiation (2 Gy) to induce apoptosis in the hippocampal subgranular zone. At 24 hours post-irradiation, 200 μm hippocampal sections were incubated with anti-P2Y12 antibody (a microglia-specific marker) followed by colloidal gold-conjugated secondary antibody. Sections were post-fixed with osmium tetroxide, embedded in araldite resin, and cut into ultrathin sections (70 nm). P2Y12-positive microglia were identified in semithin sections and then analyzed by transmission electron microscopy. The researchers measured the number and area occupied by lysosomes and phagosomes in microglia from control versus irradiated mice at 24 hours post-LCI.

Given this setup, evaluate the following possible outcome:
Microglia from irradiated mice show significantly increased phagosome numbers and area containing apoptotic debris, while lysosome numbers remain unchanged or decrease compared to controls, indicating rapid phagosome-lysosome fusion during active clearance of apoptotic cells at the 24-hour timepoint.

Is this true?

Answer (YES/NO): NO